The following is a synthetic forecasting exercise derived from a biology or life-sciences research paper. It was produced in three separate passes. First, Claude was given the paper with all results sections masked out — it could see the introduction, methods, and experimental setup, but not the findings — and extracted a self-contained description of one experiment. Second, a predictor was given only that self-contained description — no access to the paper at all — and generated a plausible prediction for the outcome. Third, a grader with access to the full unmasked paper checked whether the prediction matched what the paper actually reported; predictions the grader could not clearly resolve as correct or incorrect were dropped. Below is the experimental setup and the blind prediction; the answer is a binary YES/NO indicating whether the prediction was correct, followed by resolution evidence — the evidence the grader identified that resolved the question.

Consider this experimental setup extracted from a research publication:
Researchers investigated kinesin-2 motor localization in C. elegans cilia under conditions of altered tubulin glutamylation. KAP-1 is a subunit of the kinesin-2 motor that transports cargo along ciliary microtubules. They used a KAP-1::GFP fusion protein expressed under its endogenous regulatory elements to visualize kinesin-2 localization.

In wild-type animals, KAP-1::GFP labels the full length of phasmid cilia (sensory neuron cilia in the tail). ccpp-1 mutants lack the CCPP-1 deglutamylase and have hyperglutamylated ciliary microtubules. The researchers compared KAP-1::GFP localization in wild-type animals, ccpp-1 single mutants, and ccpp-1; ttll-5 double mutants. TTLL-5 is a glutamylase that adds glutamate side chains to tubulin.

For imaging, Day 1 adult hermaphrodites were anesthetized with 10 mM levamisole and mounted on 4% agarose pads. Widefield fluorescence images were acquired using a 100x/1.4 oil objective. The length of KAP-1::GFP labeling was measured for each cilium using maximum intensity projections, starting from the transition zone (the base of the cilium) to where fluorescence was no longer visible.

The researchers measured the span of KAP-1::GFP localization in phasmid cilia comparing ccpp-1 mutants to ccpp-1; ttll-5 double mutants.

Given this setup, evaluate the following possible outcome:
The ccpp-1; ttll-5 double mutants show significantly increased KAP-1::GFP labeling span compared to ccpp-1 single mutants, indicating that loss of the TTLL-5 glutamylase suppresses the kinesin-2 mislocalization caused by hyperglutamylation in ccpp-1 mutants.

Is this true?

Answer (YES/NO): YES